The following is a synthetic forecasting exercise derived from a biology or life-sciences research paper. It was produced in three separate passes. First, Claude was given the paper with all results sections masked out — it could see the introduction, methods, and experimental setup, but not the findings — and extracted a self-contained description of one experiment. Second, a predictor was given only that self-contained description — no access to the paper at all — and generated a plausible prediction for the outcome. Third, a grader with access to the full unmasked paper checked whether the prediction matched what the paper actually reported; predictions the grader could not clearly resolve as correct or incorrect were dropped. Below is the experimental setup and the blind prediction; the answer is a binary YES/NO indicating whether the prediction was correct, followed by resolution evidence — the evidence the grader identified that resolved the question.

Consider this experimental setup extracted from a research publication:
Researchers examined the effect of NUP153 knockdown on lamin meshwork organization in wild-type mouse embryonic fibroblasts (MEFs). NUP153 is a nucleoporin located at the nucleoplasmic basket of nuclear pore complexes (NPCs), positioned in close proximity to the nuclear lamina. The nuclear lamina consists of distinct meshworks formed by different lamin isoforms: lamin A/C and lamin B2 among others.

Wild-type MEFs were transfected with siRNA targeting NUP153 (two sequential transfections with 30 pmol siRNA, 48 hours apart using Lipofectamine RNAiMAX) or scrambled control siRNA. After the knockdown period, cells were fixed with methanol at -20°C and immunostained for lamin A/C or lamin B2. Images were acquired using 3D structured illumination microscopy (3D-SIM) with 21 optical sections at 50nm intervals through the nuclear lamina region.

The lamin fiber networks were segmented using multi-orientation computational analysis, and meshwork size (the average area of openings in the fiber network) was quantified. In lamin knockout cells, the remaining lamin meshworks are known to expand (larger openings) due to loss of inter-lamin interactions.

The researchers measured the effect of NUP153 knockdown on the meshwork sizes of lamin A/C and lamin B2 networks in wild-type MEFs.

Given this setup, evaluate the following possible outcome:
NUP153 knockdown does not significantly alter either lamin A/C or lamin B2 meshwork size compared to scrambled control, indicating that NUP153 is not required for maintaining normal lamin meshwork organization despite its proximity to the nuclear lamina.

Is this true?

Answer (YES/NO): NO